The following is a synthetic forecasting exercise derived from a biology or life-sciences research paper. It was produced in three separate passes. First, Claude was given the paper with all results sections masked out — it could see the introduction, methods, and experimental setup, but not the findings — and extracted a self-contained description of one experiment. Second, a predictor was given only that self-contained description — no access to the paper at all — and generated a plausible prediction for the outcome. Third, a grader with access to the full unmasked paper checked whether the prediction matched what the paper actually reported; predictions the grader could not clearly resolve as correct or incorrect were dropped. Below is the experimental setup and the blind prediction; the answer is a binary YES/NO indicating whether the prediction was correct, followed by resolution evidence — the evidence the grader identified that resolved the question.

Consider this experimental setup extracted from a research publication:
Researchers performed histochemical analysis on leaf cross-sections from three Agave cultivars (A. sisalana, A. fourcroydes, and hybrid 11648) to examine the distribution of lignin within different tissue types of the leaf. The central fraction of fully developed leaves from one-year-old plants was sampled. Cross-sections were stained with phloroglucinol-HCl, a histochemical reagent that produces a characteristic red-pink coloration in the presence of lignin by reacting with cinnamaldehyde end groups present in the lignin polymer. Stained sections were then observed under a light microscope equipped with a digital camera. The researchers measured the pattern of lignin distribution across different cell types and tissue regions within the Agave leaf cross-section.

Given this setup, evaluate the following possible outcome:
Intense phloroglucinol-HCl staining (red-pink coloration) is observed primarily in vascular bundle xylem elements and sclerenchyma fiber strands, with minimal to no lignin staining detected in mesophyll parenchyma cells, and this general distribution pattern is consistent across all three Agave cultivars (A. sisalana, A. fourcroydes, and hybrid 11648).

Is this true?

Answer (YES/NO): NO